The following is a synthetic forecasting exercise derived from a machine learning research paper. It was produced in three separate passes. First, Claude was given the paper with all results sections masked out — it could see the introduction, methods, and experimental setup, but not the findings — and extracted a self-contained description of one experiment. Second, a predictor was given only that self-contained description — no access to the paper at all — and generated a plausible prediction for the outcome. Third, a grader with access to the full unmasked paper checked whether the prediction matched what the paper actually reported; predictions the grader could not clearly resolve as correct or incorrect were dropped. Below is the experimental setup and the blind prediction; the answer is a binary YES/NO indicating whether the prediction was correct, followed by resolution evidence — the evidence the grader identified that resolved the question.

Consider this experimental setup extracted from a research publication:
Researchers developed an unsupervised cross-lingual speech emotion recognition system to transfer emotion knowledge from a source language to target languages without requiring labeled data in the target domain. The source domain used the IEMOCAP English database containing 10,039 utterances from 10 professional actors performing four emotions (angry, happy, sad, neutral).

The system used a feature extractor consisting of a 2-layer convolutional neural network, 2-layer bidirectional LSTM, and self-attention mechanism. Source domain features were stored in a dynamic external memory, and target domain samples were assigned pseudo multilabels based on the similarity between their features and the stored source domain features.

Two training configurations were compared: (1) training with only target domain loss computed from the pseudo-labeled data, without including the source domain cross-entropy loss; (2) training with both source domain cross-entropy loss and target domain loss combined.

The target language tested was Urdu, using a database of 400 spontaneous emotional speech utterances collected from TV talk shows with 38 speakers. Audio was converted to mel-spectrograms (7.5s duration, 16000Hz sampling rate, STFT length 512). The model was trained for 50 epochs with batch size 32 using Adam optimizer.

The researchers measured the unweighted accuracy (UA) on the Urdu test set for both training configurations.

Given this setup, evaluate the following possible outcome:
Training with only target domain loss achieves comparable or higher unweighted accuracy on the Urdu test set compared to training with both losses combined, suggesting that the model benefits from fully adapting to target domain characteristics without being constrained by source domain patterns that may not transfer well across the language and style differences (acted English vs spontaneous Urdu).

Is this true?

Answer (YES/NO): YES